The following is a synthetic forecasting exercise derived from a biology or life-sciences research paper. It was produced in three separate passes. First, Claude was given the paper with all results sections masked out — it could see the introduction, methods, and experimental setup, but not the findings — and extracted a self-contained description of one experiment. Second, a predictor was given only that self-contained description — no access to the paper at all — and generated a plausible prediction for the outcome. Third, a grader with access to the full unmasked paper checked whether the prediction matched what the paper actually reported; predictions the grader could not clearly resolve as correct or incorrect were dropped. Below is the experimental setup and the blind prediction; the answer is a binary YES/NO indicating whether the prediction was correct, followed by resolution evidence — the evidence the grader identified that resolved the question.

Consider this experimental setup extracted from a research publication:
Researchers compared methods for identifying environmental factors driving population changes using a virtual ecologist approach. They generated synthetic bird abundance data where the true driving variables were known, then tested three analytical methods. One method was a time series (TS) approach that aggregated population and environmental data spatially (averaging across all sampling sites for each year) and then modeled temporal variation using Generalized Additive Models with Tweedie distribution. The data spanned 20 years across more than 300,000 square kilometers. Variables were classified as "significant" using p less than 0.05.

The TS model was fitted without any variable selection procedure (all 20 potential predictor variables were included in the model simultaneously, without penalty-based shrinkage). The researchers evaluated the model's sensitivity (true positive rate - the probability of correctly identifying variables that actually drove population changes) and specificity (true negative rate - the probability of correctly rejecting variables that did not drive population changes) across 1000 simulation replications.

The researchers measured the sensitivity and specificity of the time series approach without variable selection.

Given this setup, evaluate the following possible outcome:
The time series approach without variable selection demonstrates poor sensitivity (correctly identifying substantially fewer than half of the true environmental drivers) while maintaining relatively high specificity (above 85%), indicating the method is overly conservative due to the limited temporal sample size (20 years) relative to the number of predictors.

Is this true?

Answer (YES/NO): YES